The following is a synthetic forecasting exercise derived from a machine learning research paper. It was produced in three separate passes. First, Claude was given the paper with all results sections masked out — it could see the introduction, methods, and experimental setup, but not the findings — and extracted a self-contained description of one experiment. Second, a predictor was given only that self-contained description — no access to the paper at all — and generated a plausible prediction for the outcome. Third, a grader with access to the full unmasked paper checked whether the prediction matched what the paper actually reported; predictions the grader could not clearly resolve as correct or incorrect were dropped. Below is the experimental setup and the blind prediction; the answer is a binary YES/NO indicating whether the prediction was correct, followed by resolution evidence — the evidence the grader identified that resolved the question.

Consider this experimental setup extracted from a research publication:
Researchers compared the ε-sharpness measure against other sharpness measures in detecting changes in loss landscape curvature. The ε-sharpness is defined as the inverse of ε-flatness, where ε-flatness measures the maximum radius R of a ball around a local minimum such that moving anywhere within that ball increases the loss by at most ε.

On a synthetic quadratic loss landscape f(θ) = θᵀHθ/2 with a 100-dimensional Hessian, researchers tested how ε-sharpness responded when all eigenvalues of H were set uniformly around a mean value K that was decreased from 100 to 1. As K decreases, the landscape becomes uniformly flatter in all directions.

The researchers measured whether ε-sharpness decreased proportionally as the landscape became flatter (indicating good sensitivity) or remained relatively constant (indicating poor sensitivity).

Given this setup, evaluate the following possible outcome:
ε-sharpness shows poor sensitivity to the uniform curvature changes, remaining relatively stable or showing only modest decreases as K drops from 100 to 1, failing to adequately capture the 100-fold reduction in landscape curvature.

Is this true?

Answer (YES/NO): YES